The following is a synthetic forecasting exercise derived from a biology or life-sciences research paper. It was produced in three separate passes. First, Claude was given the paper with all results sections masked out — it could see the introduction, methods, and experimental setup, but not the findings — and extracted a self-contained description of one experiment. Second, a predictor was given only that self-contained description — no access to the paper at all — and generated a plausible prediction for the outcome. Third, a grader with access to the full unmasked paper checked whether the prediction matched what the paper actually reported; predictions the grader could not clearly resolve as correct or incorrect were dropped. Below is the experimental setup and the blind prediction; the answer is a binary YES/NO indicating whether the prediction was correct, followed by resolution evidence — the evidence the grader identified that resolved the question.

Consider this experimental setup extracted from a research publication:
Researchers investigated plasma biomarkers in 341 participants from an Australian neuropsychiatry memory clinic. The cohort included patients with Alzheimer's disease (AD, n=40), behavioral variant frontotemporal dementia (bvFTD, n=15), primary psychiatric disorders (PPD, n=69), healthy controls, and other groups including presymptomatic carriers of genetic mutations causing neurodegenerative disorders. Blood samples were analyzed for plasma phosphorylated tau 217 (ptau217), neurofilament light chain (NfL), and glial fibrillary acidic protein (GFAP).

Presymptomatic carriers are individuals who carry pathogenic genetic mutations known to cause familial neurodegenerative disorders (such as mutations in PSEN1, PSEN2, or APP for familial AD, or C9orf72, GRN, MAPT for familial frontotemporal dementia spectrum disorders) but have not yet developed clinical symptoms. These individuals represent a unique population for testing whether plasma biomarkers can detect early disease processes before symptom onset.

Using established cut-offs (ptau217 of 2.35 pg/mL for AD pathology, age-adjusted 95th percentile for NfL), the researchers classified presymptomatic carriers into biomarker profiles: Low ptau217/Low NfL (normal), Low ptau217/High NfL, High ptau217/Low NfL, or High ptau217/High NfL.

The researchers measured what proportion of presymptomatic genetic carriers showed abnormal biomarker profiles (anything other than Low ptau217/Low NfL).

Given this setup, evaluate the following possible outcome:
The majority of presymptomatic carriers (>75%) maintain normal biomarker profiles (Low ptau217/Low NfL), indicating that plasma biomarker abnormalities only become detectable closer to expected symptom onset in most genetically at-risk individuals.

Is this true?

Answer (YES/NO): NO